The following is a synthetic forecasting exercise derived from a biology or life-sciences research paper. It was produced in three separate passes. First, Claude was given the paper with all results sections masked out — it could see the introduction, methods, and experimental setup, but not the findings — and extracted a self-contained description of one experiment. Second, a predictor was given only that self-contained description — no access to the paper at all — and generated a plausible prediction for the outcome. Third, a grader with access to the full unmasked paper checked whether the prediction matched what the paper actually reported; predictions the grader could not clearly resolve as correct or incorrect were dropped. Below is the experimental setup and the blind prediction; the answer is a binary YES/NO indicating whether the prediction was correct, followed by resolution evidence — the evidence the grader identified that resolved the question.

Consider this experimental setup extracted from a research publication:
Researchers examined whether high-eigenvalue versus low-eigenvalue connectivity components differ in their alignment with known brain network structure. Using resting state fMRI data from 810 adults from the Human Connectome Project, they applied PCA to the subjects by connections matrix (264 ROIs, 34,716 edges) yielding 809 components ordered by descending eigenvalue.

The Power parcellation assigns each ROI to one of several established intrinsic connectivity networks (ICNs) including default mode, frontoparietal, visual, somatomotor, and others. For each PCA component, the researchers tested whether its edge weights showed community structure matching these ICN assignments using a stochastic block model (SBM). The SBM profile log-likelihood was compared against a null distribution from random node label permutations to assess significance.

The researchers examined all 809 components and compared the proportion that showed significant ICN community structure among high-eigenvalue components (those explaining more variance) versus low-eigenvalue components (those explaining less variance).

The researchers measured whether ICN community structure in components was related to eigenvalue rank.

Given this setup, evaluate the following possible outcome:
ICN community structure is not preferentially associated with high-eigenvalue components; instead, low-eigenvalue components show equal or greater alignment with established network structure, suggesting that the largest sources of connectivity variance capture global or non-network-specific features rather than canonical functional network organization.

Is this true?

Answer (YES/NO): NO